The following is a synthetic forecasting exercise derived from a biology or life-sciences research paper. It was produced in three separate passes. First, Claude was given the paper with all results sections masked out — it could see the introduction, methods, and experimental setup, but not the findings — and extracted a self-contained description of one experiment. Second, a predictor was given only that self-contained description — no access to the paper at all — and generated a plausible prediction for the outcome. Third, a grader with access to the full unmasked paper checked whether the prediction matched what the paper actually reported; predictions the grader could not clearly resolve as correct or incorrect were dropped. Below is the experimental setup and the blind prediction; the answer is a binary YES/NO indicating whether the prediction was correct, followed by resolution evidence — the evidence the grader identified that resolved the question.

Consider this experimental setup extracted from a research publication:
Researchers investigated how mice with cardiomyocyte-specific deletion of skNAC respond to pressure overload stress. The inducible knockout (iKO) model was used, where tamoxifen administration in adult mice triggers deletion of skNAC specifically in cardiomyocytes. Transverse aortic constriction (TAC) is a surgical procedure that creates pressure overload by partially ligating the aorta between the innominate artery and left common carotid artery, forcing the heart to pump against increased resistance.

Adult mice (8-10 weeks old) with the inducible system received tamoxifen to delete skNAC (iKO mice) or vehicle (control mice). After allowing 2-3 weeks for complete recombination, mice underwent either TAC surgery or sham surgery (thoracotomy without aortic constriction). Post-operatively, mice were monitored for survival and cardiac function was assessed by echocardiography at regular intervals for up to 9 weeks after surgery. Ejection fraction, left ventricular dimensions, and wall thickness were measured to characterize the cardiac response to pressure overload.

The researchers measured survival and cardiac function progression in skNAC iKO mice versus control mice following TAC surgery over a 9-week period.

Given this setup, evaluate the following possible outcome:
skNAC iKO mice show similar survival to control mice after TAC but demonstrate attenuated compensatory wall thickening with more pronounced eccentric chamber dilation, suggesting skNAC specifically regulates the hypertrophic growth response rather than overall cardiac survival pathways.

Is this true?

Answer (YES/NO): NO